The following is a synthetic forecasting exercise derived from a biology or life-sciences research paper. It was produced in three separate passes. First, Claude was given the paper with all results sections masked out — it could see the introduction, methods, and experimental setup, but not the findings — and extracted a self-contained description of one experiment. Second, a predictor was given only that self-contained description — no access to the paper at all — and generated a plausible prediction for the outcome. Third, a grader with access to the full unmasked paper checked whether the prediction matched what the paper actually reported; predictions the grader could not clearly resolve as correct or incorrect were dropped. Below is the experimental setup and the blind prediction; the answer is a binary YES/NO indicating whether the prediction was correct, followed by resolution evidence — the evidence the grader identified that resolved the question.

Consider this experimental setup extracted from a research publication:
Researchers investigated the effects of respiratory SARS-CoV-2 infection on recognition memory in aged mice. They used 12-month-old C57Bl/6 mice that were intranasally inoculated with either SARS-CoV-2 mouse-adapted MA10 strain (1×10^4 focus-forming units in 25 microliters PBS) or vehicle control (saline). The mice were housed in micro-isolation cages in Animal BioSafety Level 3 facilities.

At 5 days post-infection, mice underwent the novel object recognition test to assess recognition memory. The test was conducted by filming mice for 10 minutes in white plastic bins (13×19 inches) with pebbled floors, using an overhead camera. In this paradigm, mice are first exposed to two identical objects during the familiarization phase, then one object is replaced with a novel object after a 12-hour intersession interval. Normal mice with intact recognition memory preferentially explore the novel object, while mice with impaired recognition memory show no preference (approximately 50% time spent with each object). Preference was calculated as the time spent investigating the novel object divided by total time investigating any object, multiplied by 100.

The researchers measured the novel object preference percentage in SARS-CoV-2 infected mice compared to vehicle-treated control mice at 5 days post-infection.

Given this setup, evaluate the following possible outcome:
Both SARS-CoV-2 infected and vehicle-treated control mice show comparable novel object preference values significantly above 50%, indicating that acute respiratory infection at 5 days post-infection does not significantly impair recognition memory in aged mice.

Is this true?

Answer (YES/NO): NO